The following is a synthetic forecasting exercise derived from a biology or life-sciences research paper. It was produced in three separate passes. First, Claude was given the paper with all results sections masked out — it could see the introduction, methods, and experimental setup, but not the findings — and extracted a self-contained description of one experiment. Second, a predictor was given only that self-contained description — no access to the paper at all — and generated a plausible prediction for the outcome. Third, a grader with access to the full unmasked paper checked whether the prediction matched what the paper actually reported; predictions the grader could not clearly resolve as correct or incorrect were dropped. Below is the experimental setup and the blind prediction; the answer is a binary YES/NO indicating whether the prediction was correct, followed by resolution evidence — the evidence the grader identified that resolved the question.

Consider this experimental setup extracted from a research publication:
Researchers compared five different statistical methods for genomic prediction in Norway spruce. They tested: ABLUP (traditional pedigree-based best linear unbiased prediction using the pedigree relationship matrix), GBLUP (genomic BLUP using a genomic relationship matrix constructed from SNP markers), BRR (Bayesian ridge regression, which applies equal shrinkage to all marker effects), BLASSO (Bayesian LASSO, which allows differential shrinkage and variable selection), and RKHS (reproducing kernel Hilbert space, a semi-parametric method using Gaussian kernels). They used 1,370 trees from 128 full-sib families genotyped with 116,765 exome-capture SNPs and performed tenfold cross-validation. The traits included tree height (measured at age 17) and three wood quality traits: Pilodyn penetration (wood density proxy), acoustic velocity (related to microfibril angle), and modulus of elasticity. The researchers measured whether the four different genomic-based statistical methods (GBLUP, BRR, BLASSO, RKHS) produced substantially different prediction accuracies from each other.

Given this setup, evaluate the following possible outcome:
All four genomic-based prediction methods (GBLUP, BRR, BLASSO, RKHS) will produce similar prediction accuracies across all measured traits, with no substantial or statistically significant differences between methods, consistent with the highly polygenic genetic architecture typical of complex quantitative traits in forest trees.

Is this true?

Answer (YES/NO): YES